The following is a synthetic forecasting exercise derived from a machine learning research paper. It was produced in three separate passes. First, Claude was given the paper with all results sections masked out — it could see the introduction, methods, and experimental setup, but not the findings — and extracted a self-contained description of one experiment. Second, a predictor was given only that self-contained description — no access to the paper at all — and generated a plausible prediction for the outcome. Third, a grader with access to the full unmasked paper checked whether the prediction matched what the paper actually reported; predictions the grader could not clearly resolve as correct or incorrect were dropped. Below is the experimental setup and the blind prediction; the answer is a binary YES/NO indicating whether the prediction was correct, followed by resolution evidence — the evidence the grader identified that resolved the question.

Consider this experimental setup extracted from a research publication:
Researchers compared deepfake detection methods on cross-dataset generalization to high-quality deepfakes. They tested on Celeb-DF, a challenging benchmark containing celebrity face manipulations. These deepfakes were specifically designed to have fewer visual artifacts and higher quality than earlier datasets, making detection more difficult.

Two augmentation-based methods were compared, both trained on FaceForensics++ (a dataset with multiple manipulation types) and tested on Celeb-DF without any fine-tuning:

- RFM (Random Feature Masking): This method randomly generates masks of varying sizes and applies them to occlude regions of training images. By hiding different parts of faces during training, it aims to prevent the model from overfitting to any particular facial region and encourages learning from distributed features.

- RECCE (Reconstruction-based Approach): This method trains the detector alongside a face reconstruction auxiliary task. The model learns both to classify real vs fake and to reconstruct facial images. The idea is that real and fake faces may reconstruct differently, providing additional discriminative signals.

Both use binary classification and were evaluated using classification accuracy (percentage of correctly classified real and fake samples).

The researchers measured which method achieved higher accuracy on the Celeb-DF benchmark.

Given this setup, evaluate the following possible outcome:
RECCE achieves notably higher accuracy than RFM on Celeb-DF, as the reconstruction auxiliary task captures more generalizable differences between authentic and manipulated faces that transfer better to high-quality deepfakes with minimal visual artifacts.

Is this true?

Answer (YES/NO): YES